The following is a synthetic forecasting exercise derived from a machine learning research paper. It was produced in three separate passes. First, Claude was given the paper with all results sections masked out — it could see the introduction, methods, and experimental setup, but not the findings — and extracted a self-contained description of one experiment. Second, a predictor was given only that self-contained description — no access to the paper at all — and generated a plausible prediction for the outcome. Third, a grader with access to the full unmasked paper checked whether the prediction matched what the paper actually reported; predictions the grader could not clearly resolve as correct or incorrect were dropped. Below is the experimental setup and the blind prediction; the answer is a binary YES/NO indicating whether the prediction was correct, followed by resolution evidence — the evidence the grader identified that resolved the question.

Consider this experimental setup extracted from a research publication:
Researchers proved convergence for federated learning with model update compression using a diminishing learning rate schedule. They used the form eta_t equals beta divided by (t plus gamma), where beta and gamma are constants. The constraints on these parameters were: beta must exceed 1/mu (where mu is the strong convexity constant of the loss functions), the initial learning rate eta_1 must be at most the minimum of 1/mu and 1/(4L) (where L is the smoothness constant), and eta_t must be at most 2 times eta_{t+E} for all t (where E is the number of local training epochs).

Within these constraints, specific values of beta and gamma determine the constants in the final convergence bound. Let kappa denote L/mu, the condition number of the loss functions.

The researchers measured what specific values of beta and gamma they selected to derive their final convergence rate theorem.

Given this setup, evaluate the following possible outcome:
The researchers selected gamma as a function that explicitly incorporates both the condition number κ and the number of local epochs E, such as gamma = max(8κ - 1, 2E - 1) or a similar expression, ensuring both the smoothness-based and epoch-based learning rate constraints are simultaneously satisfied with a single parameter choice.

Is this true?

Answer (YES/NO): YES